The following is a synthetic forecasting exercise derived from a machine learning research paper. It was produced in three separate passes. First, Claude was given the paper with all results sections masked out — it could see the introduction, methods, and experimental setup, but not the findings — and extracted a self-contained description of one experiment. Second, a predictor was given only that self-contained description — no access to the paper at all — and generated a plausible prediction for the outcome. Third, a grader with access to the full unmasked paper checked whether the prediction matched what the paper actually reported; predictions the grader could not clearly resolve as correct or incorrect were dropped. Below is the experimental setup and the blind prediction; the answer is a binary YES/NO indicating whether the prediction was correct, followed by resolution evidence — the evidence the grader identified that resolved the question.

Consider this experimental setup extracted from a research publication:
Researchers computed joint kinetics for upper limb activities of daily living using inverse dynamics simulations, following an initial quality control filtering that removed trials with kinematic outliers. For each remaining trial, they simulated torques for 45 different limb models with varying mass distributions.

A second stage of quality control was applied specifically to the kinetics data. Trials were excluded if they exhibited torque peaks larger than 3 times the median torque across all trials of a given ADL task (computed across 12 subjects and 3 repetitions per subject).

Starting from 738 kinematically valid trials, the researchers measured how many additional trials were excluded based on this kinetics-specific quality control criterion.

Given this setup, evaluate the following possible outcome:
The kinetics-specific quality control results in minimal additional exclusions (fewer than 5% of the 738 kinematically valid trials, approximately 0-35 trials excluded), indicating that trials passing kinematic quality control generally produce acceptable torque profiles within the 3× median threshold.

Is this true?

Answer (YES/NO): NO